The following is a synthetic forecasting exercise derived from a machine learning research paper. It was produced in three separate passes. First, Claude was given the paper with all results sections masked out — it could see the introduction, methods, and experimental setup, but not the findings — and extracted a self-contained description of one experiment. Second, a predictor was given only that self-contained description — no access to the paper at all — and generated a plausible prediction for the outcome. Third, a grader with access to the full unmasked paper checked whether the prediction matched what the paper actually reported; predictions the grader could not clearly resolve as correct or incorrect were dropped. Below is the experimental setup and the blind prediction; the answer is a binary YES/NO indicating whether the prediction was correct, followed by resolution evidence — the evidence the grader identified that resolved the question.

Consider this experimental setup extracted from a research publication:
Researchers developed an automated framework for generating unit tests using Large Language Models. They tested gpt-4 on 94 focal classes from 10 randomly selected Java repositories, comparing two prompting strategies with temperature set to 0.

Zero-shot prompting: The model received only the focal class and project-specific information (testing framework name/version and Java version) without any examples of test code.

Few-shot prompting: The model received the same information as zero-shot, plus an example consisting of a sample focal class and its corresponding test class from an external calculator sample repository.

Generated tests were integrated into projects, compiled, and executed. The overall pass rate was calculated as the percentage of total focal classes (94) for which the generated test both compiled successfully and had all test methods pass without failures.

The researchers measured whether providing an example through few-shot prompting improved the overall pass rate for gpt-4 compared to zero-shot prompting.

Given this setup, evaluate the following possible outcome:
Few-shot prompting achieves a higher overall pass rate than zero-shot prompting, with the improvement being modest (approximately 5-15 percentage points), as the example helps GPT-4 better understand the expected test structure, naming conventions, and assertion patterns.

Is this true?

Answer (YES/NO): NO